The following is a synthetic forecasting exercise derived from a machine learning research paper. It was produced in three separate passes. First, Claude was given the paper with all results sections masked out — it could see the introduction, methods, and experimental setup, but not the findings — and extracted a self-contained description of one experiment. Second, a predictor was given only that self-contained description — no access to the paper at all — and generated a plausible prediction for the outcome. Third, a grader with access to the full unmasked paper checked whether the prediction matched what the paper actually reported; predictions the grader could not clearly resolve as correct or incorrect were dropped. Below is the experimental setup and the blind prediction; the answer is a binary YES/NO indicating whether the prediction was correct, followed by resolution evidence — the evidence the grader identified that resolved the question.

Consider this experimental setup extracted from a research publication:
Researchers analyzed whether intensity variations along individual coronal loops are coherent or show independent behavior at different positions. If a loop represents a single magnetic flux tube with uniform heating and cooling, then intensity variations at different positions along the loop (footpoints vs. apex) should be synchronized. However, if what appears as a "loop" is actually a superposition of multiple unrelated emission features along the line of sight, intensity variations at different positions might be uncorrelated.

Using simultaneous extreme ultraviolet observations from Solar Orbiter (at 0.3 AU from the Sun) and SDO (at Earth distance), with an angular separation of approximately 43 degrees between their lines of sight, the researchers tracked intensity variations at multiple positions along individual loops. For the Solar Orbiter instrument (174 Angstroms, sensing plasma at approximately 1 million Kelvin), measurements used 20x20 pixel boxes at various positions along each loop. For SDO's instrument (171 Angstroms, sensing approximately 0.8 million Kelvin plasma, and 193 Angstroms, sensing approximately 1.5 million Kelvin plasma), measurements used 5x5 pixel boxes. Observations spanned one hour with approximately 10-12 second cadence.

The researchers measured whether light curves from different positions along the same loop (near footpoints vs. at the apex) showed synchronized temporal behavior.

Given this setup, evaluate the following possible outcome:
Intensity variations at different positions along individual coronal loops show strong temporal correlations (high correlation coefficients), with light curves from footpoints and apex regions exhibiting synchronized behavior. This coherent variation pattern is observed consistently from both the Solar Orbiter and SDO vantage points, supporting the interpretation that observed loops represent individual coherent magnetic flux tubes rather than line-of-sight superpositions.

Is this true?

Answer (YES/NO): YES